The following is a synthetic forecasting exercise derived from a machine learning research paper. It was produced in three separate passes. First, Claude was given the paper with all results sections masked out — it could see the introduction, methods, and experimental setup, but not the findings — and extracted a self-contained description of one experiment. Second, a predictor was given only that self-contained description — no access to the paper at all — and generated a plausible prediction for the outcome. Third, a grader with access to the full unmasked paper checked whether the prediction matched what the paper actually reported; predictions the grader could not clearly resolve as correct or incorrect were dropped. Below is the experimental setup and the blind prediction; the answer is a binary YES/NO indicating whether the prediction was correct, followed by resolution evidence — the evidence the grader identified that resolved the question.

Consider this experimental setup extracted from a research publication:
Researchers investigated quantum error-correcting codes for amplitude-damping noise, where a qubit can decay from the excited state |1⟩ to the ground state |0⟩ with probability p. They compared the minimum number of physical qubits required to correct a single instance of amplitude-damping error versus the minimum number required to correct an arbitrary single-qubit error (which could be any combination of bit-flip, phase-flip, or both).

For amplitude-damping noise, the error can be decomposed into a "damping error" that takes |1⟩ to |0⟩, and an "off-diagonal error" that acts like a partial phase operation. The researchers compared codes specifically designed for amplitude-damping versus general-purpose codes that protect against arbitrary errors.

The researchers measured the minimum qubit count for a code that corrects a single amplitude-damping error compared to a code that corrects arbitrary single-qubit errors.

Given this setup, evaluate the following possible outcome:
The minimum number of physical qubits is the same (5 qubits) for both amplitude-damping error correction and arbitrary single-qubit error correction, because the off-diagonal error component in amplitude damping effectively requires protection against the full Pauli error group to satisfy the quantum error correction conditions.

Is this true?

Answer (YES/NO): NO